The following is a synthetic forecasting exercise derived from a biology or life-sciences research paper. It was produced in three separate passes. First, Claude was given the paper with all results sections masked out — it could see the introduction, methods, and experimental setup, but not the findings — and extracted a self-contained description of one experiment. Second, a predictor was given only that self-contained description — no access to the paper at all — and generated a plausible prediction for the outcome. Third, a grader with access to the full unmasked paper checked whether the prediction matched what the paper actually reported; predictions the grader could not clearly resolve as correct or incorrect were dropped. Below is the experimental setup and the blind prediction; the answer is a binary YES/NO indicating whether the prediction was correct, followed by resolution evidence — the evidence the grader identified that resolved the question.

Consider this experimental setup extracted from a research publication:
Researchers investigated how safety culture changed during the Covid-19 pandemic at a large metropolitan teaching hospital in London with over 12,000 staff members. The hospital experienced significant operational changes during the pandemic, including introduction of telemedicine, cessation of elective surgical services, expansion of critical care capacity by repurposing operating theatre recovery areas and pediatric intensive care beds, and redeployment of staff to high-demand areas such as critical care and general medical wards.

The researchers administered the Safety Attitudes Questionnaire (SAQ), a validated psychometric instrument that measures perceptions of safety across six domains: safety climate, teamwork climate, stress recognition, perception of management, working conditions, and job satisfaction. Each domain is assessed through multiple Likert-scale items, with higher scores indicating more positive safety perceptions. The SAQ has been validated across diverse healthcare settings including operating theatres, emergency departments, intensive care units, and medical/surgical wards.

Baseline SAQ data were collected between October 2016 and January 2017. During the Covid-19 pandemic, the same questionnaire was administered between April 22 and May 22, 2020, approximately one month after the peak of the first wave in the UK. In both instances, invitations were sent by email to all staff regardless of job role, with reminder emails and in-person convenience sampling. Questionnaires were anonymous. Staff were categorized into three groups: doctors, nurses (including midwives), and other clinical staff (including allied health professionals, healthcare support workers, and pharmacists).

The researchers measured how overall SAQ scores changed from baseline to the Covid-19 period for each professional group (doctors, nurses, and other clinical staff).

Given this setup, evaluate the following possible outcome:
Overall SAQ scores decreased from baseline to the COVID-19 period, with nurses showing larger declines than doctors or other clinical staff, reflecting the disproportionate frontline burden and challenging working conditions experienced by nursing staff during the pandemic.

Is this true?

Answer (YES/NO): NO